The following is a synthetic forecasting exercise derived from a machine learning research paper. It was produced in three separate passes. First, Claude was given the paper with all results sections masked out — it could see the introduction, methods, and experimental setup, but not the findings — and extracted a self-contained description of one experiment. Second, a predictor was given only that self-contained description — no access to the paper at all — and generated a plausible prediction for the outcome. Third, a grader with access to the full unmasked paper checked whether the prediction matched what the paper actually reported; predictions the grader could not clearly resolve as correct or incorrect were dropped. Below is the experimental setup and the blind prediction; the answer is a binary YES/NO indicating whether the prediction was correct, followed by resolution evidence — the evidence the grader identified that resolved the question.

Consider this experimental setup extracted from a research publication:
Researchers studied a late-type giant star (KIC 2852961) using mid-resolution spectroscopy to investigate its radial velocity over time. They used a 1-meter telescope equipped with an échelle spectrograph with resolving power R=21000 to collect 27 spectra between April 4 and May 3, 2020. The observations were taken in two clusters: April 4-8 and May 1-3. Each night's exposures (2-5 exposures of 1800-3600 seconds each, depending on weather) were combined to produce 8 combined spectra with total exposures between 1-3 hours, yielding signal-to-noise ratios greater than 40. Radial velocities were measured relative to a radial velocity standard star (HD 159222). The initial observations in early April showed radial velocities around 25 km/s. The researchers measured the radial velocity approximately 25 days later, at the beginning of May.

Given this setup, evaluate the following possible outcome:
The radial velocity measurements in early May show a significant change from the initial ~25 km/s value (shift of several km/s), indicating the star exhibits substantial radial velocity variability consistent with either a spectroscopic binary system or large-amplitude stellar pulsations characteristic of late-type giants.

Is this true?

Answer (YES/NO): YES